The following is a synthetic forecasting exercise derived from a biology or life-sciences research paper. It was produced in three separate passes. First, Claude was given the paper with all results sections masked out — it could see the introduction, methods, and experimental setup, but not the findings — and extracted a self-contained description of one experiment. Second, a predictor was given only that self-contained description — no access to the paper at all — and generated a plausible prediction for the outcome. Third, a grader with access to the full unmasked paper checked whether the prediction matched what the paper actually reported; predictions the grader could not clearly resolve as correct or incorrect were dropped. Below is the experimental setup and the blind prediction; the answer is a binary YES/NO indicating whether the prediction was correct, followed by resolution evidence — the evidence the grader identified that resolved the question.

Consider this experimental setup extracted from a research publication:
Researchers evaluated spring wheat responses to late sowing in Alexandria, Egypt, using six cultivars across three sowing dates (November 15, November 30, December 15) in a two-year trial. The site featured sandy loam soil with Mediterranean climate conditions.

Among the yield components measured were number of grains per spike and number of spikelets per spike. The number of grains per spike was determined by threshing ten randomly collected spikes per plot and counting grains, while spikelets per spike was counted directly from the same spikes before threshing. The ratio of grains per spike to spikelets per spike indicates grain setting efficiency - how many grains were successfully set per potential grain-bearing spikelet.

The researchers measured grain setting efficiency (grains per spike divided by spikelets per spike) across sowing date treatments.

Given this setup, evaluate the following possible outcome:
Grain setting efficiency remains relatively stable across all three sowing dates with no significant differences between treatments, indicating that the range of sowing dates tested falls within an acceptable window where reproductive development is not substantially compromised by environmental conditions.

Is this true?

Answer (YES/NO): NO